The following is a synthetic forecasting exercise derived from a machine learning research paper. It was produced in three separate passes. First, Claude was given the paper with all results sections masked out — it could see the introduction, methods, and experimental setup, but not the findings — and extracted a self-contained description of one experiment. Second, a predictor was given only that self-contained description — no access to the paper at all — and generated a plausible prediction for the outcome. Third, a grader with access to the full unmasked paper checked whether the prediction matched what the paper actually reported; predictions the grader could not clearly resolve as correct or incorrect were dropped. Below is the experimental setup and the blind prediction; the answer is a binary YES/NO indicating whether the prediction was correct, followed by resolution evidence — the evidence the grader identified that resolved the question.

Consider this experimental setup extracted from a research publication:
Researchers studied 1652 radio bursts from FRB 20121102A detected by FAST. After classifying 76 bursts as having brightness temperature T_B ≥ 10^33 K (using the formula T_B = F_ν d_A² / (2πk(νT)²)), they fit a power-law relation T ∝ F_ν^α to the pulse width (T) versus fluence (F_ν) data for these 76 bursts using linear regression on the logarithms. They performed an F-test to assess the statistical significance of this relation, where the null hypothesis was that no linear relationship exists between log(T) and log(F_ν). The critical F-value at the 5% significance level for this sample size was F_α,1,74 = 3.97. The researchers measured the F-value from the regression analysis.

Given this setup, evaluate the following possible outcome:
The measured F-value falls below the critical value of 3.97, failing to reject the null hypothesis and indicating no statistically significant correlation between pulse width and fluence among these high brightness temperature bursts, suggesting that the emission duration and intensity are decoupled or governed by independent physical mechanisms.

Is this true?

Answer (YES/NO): NO